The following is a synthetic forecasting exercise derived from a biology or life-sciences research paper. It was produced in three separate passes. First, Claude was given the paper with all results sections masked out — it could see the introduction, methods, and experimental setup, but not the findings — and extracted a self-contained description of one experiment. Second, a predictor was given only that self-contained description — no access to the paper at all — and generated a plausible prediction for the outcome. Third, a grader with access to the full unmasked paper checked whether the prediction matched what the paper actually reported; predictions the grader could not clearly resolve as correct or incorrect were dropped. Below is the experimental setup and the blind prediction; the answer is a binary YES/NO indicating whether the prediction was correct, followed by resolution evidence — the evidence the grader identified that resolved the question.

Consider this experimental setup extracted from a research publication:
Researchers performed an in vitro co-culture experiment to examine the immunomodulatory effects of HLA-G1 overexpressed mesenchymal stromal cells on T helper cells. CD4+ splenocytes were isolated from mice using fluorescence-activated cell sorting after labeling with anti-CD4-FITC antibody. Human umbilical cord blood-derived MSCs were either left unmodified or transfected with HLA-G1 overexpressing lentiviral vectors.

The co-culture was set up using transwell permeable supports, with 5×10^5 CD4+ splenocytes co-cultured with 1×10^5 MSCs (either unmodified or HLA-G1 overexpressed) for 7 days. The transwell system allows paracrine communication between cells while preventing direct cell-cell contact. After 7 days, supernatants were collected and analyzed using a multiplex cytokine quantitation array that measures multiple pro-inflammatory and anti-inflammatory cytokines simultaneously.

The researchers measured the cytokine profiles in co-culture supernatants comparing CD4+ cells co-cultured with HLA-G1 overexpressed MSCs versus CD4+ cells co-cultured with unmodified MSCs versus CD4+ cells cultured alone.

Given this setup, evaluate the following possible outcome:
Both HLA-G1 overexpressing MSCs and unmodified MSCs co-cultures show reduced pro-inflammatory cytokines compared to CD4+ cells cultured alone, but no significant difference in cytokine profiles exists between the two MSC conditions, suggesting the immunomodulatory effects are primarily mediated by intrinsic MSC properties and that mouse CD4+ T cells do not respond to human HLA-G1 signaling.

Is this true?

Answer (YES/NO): NO